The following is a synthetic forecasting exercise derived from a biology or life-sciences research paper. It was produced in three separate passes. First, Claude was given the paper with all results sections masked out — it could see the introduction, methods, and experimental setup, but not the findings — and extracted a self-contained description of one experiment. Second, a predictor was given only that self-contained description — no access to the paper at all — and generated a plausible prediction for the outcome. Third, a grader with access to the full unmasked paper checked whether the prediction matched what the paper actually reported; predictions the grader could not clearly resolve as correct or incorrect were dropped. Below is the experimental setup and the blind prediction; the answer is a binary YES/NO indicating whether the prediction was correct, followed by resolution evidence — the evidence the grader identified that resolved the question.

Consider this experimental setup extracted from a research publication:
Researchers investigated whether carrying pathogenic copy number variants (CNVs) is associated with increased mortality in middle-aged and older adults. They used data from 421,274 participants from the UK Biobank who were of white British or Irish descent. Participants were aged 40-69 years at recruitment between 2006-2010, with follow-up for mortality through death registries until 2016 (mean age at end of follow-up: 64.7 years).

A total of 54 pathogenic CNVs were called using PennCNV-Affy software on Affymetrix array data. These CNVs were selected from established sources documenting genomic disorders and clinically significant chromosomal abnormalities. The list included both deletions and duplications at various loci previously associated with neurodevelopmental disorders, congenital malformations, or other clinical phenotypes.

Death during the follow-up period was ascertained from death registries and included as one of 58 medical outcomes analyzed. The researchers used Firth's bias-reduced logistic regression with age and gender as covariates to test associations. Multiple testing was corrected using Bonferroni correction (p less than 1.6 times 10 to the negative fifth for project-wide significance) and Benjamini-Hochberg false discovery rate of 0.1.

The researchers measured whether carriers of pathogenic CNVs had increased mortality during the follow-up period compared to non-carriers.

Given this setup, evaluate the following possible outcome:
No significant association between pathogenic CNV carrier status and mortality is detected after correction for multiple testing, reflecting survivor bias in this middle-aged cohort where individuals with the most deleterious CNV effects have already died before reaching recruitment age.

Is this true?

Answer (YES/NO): NO